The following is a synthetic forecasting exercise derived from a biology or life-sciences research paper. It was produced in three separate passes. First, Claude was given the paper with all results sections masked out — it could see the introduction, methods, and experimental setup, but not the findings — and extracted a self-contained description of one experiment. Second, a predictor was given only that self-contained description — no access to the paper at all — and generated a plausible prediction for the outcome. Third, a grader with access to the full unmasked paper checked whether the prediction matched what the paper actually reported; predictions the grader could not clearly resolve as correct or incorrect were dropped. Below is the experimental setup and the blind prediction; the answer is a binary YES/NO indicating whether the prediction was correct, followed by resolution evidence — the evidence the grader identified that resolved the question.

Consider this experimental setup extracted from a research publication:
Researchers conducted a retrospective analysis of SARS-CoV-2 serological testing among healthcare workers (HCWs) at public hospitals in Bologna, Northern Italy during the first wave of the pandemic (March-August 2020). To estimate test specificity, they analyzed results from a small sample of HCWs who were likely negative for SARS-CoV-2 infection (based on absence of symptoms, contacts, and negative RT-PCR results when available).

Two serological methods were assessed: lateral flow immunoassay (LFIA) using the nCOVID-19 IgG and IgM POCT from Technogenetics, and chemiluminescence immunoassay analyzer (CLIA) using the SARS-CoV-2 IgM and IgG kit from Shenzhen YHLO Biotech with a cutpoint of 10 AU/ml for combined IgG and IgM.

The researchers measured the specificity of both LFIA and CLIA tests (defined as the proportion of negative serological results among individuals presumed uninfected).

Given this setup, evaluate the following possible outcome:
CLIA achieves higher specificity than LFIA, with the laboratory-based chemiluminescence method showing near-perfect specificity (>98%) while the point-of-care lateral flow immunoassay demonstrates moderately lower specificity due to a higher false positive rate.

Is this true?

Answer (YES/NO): NO